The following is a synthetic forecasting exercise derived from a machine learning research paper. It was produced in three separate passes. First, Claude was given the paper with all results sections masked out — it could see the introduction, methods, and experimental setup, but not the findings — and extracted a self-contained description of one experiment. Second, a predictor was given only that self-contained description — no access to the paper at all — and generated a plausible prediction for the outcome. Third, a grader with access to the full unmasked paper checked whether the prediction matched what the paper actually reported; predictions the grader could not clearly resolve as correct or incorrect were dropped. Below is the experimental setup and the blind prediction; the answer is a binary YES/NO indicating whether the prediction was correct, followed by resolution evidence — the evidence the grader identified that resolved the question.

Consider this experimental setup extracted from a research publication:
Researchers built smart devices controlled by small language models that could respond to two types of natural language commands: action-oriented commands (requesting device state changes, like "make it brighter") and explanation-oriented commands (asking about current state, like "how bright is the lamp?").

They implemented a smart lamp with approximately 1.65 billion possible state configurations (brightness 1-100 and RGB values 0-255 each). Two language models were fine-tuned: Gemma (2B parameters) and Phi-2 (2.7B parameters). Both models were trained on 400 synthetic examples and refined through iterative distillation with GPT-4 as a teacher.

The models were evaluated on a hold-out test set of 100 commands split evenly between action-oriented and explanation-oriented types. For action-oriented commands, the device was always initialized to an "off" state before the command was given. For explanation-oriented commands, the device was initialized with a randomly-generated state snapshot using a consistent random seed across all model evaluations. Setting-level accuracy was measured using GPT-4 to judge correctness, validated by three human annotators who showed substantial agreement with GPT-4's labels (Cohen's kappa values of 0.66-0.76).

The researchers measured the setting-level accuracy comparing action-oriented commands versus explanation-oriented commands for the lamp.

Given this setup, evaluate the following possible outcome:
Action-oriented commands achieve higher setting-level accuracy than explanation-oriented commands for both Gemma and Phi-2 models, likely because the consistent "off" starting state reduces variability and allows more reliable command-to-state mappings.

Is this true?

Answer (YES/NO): YES